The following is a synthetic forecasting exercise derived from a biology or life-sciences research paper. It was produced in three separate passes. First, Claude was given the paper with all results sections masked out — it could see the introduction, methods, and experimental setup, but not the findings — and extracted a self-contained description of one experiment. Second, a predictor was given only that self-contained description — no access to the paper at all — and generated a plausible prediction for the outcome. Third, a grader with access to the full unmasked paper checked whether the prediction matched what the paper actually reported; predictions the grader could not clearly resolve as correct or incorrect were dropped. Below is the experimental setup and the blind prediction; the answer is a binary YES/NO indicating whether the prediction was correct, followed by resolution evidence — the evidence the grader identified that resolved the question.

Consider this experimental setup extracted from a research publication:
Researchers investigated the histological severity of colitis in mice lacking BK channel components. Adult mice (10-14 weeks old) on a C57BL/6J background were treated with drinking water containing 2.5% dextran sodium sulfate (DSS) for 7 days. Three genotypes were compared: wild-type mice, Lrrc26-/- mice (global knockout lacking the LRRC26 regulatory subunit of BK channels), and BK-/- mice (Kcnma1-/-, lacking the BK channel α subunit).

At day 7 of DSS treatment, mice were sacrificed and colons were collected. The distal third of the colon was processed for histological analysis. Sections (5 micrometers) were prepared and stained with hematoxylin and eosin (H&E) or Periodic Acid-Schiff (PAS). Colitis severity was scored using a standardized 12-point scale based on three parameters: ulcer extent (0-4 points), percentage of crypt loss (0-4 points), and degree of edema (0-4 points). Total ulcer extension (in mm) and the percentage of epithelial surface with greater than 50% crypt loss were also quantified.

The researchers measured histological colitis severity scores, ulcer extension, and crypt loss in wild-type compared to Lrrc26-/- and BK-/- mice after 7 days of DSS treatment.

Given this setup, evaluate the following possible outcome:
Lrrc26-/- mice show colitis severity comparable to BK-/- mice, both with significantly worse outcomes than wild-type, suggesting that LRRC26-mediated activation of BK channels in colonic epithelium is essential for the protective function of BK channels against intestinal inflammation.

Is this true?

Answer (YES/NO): NO